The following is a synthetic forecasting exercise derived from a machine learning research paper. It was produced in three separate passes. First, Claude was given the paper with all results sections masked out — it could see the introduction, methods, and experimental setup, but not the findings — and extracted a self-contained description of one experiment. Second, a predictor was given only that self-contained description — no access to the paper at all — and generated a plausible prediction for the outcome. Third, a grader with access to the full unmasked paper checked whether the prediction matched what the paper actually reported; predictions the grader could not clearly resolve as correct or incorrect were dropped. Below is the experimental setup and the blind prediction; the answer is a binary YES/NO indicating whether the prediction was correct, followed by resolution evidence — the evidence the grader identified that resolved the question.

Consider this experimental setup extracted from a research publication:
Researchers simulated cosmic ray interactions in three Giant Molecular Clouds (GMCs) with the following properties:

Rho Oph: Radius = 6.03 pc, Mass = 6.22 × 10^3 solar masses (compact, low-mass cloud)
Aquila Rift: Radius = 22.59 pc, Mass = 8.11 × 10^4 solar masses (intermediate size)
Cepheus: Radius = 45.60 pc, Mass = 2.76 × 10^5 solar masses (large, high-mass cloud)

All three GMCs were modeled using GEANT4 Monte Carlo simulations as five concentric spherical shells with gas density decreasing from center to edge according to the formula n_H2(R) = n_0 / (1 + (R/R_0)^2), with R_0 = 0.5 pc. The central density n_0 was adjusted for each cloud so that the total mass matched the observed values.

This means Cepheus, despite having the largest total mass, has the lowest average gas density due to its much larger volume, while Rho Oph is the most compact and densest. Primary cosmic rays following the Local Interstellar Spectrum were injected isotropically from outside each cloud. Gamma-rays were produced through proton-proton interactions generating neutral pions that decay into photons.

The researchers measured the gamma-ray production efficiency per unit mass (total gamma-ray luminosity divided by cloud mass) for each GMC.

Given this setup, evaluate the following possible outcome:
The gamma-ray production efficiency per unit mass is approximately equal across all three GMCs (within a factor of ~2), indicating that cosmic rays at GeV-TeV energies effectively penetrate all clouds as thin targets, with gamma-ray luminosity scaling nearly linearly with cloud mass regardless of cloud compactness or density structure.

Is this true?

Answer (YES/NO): YES